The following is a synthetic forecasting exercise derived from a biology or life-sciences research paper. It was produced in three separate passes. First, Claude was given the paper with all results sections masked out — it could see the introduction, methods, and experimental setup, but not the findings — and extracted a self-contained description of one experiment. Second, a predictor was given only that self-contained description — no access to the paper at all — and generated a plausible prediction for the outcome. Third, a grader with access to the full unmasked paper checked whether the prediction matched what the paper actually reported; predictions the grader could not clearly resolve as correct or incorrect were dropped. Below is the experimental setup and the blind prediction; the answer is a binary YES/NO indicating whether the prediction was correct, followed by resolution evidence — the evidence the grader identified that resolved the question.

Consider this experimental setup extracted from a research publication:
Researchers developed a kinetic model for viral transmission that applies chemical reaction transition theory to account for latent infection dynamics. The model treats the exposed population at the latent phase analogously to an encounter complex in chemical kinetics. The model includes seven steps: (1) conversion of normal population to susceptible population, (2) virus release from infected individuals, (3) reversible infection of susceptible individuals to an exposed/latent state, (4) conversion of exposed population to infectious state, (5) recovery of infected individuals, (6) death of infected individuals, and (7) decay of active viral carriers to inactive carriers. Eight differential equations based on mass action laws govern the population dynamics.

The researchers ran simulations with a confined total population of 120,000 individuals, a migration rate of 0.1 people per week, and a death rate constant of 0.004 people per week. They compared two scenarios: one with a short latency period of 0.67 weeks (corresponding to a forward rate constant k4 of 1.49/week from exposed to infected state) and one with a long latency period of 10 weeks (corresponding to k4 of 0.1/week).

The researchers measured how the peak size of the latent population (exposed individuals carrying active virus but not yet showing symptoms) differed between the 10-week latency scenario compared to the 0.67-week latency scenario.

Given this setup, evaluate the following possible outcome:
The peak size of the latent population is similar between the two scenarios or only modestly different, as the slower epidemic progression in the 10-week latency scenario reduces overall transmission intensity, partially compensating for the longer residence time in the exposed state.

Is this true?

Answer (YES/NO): NO